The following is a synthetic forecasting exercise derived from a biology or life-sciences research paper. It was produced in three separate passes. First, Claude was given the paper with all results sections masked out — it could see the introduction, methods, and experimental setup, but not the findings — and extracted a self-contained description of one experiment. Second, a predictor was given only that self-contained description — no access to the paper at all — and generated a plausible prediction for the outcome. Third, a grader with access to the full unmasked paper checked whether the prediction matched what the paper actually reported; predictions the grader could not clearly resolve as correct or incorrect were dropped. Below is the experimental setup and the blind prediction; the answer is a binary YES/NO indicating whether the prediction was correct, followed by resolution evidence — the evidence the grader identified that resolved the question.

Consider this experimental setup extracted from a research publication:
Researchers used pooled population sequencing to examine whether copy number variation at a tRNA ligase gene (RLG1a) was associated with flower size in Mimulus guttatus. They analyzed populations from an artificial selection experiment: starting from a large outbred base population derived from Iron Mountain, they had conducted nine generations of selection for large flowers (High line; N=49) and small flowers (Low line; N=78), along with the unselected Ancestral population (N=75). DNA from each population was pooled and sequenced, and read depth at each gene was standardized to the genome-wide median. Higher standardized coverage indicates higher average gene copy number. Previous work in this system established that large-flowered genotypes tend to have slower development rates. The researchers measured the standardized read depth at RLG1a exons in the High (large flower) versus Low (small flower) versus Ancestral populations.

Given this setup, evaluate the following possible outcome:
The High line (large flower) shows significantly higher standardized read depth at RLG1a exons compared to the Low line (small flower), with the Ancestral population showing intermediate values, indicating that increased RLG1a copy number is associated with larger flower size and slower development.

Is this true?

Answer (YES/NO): NO